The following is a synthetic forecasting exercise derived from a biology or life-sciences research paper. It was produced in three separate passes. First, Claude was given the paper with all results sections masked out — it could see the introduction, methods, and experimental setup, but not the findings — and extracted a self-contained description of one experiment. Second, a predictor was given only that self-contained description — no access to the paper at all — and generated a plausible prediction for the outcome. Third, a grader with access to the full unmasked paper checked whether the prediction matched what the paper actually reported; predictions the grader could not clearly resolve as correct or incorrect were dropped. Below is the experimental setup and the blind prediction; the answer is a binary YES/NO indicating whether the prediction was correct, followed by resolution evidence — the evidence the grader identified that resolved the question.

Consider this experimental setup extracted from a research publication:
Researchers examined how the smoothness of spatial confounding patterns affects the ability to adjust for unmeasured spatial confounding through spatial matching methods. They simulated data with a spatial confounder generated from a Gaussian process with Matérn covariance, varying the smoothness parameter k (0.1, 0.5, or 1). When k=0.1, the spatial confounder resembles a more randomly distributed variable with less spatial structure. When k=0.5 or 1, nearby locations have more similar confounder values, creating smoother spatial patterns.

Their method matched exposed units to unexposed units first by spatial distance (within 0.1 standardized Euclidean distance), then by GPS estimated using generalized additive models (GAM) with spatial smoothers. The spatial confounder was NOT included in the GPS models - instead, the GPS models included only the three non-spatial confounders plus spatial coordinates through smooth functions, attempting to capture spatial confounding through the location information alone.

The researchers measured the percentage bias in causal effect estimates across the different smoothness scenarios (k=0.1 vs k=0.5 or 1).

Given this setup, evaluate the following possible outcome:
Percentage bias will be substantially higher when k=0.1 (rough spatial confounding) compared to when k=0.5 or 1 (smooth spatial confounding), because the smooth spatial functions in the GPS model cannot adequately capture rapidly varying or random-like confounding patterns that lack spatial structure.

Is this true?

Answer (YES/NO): YES